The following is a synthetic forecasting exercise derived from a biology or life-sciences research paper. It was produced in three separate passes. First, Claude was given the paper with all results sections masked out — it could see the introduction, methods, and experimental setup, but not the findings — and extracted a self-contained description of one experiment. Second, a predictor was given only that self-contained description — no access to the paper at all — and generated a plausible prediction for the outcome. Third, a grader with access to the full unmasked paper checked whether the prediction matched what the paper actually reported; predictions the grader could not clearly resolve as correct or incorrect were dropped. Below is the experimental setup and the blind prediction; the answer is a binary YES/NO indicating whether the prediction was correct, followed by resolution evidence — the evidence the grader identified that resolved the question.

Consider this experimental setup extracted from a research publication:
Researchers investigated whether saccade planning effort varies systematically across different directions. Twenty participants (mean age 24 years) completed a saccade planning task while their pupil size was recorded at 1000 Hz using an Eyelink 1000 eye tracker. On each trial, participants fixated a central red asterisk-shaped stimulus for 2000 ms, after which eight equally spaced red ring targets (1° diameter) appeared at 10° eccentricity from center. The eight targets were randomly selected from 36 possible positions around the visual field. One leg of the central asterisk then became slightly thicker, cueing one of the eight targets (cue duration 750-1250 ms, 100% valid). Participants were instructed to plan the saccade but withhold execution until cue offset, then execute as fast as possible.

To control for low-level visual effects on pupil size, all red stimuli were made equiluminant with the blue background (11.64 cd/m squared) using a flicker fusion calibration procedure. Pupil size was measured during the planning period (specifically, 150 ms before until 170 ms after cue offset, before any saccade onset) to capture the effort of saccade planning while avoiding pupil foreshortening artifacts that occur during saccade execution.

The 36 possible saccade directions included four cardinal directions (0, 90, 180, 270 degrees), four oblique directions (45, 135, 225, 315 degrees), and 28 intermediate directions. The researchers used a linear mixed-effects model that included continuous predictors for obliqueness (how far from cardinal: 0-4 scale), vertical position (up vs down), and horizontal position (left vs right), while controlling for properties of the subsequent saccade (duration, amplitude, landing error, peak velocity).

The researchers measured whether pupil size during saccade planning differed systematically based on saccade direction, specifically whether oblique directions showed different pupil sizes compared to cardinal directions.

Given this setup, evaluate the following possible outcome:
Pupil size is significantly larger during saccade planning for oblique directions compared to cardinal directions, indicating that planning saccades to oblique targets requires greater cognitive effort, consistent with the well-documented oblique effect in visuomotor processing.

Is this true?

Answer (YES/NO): YES